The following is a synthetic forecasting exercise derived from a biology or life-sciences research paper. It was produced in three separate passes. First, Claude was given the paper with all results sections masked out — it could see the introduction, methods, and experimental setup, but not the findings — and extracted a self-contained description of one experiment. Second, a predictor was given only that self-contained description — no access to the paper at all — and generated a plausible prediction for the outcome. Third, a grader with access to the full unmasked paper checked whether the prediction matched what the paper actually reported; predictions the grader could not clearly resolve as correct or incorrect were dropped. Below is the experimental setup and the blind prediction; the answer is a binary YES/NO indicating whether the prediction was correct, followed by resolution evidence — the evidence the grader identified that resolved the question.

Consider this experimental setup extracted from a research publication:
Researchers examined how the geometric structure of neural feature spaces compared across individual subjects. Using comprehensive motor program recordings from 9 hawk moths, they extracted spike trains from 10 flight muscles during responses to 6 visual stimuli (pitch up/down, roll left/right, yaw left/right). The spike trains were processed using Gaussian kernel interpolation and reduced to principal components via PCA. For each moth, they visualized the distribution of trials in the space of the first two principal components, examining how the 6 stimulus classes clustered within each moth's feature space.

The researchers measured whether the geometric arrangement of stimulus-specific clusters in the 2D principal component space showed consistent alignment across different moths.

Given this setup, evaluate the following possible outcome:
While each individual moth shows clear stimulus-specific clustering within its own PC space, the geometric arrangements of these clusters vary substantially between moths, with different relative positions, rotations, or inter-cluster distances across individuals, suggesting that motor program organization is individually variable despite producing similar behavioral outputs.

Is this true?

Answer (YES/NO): YES